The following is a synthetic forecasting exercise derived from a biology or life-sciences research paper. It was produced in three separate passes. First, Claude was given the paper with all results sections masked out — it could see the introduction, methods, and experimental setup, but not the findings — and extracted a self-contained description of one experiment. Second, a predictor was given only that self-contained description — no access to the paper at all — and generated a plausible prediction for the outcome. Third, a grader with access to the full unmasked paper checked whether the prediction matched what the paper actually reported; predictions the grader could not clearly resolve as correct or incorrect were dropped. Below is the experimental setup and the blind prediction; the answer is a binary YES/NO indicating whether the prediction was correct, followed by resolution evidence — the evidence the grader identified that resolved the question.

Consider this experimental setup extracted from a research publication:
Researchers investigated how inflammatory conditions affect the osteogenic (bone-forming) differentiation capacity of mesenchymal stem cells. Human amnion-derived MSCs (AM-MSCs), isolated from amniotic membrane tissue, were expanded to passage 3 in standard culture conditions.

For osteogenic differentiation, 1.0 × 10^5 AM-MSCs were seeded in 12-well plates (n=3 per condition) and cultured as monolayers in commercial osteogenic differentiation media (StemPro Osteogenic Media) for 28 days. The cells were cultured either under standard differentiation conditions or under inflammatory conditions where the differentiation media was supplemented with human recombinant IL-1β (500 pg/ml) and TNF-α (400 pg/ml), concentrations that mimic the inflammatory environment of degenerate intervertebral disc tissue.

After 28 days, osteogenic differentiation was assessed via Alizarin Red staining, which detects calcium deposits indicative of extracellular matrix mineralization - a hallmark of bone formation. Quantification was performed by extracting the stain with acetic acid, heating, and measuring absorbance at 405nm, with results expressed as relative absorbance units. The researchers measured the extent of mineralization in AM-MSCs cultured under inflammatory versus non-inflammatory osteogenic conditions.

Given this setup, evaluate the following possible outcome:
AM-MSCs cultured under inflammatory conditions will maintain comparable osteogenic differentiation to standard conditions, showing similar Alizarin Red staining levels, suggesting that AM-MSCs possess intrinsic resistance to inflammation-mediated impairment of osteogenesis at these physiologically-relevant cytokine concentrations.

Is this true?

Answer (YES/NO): NO